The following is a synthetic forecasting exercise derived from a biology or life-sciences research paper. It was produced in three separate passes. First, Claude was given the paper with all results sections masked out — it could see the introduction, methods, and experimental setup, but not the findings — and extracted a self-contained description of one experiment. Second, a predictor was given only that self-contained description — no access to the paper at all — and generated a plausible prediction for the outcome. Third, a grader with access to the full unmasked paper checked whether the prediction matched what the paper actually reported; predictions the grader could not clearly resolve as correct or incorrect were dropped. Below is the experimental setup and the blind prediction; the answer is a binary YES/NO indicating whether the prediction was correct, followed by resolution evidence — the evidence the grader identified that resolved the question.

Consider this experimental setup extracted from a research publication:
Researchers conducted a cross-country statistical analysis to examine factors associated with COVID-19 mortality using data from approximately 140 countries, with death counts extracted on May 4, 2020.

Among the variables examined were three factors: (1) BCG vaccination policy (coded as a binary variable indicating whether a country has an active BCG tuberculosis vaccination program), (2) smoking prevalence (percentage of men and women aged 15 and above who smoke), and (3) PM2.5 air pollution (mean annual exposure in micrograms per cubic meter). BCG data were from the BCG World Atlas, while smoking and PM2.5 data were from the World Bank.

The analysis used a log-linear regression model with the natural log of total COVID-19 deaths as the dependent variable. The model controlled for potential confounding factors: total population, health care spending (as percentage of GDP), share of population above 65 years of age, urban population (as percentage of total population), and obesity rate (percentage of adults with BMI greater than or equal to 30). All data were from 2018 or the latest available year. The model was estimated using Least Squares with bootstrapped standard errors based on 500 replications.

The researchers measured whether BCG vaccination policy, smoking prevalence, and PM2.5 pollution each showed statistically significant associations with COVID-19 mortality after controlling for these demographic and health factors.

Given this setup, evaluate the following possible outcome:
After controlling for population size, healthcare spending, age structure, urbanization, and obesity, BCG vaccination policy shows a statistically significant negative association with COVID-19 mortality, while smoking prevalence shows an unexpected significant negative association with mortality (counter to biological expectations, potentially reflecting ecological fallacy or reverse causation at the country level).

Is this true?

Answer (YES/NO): NO